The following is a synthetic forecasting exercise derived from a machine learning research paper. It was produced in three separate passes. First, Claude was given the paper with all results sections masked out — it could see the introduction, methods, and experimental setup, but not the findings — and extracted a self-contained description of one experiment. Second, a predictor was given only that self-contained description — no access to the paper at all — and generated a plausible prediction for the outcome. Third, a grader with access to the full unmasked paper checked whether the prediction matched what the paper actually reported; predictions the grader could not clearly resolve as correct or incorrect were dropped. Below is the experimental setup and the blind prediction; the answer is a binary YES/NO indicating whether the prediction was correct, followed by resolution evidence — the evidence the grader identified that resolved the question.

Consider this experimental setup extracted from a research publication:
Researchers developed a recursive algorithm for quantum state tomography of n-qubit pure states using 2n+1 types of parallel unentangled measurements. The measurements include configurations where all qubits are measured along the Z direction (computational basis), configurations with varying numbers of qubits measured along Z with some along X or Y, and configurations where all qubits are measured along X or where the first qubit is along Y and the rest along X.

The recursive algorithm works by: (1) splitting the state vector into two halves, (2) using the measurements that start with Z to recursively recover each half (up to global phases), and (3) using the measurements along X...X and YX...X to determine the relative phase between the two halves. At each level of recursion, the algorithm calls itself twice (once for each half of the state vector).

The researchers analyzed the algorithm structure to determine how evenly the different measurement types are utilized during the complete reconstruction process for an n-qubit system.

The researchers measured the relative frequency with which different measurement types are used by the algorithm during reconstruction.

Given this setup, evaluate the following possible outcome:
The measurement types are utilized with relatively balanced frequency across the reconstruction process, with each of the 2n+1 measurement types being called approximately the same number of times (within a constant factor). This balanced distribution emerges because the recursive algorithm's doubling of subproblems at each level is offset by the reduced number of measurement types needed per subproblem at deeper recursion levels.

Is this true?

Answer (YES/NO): NO